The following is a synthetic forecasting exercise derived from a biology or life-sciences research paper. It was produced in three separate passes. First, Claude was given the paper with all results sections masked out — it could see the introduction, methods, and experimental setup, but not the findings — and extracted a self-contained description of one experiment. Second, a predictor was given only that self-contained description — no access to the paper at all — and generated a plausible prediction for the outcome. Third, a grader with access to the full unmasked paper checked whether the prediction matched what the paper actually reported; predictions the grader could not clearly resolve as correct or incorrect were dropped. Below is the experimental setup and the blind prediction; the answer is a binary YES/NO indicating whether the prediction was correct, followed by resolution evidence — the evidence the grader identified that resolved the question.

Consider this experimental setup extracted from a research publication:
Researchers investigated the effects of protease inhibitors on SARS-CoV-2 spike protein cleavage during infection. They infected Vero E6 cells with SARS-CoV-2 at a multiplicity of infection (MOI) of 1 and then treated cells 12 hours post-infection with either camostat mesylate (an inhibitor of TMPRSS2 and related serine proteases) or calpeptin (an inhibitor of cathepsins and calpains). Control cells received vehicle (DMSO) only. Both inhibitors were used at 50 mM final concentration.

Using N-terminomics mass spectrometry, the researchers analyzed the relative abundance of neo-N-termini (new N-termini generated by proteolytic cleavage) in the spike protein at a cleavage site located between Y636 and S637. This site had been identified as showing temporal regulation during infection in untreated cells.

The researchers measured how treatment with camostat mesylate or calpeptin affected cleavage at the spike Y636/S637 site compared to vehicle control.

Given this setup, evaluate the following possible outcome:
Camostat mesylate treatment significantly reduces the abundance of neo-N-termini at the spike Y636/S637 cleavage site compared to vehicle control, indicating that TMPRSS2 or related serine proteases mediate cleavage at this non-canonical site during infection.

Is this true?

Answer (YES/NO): NO